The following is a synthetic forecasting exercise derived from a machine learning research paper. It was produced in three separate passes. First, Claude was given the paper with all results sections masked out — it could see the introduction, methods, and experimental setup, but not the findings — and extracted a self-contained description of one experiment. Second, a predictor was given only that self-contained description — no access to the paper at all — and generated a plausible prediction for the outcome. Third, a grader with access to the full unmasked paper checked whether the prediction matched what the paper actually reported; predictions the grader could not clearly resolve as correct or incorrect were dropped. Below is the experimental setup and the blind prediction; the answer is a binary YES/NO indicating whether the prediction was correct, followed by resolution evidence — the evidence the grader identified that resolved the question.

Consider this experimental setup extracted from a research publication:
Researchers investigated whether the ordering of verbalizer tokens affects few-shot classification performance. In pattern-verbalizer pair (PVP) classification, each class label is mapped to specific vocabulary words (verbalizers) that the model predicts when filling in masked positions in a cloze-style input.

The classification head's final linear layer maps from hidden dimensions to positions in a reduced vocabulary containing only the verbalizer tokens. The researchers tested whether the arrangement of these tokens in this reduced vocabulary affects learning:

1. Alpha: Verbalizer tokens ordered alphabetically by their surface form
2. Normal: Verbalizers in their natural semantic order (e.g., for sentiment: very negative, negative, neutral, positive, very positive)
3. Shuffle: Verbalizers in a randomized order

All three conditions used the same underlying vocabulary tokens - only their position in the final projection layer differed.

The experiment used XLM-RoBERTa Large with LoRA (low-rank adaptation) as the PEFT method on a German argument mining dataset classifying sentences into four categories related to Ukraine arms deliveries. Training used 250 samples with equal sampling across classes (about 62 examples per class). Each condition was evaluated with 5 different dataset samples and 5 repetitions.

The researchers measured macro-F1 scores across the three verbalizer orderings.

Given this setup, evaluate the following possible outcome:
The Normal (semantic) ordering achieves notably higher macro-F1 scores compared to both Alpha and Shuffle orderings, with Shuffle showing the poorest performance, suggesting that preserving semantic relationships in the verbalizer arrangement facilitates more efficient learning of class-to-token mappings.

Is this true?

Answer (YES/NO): NO